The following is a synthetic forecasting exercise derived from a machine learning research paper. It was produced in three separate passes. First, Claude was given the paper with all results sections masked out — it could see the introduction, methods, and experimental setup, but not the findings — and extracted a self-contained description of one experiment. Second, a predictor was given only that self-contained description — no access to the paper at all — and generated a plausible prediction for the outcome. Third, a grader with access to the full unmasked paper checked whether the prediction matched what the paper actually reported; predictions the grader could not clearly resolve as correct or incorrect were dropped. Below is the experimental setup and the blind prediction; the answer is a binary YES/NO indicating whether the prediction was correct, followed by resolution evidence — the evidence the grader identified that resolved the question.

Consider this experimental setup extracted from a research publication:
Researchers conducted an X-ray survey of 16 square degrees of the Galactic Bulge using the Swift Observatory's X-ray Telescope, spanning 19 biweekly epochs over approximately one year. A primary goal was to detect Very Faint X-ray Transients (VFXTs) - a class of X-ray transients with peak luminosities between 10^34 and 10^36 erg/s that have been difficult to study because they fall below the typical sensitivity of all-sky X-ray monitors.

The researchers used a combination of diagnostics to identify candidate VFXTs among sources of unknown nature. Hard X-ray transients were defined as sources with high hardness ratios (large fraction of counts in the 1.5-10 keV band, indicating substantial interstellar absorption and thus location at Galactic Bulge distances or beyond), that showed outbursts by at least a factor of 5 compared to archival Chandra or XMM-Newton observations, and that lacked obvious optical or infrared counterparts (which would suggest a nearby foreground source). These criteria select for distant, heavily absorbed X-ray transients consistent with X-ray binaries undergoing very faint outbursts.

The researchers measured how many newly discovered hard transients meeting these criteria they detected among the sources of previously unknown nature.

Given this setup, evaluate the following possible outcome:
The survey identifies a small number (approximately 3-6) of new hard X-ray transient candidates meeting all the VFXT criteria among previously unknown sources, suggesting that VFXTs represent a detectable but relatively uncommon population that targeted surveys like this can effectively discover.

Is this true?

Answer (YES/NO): NO